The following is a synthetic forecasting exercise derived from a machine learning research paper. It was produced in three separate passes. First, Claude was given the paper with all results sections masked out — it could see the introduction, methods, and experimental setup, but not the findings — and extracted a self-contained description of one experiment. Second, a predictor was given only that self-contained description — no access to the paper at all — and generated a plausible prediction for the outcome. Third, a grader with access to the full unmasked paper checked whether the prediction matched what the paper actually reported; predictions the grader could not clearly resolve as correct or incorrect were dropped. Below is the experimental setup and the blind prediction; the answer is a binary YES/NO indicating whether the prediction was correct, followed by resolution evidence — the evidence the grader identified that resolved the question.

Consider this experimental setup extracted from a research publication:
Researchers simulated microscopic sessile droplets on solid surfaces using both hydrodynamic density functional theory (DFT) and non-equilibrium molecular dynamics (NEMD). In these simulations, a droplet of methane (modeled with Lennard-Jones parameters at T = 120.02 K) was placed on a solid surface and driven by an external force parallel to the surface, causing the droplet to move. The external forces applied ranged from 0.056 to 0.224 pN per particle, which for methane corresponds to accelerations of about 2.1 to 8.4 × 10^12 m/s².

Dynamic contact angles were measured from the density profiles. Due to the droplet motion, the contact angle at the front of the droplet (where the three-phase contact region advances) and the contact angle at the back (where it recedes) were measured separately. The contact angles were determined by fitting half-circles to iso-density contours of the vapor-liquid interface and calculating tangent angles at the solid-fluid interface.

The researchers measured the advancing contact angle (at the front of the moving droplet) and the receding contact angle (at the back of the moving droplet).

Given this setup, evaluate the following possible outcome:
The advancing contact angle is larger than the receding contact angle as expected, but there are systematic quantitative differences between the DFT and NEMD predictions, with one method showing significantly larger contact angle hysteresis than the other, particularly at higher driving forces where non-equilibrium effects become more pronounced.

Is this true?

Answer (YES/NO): NO